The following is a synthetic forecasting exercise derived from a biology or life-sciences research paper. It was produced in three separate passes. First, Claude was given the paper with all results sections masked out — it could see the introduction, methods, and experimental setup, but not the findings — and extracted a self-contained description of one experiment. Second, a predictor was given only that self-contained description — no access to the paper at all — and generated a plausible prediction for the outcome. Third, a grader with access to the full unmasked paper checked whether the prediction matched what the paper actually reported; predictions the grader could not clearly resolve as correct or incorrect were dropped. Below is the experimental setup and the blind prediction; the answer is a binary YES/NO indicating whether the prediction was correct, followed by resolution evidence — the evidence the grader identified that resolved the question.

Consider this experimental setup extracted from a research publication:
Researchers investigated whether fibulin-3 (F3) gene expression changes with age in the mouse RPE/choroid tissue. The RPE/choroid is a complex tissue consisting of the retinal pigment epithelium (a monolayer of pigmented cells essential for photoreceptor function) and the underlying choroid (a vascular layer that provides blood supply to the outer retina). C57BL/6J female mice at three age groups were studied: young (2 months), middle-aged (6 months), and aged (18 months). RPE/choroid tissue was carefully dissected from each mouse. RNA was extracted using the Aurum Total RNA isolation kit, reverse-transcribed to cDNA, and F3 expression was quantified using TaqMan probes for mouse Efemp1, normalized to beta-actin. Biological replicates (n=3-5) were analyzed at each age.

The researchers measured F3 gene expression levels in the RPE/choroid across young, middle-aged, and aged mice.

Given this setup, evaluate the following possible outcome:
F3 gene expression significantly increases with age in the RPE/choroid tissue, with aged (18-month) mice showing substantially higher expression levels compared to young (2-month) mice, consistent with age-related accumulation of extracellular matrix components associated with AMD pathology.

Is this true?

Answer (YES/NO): NO